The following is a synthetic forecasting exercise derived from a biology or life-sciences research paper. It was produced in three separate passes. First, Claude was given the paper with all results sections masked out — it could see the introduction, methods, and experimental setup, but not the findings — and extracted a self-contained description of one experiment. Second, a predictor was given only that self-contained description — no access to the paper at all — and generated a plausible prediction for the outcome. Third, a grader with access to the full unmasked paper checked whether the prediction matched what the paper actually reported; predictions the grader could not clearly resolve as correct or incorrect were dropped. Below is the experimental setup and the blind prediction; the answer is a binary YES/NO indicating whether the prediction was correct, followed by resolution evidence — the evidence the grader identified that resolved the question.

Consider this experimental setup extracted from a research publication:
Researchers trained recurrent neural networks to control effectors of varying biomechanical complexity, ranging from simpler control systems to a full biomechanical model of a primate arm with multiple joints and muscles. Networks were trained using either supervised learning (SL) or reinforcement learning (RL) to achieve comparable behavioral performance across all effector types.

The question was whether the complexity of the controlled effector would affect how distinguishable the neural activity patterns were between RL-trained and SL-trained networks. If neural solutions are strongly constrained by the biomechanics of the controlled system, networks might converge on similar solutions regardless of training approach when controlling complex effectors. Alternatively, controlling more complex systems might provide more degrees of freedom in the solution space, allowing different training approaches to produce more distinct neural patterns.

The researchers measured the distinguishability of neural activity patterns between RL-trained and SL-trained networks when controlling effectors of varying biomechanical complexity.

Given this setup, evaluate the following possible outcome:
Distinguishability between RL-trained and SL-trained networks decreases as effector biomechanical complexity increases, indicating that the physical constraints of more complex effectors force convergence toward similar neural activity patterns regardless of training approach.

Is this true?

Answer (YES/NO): NO